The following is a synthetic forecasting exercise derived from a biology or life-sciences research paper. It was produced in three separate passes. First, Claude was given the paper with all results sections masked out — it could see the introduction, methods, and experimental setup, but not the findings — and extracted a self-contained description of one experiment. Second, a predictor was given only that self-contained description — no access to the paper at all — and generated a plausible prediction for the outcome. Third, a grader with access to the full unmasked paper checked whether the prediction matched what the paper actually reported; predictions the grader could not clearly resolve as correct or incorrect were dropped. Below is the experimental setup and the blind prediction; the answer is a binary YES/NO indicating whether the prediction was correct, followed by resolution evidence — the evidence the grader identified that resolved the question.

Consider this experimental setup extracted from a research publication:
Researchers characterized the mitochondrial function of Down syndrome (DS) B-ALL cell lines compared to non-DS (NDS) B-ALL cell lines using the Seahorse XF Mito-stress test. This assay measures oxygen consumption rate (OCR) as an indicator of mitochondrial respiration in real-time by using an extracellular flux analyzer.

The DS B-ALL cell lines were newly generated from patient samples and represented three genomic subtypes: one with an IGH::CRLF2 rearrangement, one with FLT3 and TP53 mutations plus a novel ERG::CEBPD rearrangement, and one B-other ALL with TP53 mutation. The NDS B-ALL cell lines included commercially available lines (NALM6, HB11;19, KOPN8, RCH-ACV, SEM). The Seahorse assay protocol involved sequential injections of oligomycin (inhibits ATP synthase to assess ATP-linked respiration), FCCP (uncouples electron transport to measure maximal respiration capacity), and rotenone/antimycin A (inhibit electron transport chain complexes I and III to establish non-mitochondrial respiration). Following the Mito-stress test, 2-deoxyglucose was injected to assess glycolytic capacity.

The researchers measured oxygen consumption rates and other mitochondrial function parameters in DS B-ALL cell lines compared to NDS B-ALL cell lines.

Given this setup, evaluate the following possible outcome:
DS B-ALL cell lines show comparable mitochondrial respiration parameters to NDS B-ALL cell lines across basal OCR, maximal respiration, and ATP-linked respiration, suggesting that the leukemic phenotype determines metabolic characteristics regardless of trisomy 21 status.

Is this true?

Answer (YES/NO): NO